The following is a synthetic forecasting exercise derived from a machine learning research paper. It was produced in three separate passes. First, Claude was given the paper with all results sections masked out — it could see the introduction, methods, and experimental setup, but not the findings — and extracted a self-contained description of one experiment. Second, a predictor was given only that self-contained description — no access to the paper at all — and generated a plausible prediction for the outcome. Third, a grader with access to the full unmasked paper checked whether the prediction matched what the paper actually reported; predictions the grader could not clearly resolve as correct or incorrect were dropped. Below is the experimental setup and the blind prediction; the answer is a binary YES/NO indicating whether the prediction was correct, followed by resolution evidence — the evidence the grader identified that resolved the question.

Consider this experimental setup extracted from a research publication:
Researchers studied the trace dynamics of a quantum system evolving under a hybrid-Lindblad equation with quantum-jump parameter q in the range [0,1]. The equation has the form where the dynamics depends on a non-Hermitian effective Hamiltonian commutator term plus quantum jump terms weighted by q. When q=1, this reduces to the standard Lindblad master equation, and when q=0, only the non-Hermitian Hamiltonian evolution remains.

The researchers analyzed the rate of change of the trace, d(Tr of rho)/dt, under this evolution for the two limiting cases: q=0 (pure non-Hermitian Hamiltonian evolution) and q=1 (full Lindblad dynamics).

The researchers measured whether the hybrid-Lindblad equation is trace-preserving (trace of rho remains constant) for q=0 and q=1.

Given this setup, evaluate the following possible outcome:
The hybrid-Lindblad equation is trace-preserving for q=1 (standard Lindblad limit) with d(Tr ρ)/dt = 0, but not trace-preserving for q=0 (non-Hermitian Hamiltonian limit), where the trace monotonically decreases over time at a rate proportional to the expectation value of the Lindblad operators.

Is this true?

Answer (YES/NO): NO